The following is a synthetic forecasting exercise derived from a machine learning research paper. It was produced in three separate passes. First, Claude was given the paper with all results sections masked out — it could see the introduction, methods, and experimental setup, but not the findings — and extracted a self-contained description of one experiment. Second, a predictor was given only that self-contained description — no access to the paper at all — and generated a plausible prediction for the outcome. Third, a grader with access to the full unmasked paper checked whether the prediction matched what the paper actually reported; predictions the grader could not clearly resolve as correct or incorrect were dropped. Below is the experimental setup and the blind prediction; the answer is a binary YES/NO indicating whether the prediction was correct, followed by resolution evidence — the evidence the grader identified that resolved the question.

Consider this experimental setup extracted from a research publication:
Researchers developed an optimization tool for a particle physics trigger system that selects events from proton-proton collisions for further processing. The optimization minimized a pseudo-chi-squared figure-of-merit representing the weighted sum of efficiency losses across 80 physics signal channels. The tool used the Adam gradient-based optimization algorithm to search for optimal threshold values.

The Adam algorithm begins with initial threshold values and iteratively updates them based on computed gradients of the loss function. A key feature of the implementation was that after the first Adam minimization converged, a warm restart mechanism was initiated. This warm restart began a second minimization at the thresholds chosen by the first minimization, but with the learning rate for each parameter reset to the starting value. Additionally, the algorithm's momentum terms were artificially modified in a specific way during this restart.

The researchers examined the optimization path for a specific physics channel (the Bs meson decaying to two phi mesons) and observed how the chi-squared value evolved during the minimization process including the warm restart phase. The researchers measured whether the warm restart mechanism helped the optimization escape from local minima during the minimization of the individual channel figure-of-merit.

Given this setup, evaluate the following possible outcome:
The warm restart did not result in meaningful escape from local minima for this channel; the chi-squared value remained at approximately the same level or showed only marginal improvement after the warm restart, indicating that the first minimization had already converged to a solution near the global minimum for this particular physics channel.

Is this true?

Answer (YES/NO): NO